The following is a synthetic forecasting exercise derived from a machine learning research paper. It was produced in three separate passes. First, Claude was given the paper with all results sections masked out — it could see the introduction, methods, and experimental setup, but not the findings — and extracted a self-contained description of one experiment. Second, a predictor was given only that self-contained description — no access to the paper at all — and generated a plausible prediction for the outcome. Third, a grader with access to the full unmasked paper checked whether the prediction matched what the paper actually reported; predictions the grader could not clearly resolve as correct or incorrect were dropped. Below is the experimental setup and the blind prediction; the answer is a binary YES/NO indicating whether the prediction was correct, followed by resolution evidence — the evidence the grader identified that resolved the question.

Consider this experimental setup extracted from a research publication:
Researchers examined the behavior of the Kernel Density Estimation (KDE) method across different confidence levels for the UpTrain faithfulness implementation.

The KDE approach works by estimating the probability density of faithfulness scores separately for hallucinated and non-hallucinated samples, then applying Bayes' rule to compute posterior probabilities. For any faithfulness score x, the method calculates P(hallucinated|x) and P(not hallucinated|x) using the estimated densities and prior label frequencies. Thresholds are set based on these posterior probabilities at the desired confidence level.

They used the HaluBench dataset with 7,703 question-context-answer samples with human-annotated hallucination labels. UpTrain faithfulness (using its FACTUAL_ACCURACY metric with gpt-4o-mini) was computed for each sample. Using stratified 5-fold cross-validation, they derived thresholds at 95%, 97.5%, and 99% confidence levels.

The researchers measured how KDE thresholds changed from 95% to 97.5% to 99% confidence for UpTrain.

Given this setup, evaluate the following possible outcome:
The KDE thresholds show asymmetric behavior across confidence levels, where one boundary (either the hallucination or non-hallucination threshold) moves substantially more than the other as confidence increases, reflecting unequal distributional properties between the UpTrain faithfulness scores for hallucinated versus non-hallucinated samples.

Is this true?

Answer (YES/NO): NO